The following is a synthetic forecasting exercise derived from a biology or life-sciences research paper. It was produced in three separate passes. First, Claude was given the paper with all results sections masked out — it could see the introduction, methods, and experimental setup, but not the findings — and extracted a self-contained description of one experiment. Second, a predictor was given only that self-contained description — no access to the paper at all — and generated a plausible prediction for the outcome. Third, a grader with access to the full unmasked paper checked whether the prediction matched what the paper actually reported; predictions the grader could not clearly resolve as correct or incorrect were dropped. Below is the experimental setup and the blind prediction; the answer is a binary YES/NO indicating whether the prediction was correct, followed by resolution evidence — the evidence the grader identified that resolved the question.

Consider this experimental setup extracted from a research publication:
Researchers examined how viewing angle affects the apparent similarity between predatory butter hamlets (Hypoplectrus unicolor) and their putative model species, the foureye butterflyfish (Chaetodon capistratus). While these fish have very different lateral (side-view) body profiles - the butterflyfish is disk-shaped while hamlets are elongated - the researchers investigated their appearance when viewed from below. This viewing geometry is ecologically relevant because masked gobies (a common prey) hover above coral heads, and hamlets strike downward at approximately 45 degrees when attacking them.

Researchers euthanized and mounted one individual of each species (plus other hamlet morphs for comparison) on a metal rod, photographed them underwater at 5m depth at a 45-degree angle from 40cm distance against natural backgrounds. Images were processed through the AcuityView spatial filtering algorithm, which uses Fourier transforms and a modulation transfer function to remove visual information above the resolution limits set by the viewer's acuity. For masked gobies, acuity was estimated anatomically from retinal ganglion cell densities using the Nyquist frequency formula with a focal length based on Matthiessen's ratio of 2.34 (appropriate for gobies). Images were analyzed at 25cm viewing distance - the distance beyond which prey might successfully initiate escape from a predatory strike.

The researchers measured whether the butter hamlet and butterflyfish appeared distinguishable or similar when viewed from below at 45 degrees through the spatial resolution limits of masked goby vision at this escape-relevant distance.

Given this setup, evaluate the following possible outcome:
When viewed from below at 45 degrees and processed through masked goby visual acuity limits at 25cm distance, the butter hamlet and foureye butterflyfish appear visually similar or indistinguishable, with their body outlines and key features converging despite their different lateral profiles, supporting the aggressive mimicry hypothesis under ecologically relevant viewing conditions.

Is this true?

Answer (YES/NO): YES